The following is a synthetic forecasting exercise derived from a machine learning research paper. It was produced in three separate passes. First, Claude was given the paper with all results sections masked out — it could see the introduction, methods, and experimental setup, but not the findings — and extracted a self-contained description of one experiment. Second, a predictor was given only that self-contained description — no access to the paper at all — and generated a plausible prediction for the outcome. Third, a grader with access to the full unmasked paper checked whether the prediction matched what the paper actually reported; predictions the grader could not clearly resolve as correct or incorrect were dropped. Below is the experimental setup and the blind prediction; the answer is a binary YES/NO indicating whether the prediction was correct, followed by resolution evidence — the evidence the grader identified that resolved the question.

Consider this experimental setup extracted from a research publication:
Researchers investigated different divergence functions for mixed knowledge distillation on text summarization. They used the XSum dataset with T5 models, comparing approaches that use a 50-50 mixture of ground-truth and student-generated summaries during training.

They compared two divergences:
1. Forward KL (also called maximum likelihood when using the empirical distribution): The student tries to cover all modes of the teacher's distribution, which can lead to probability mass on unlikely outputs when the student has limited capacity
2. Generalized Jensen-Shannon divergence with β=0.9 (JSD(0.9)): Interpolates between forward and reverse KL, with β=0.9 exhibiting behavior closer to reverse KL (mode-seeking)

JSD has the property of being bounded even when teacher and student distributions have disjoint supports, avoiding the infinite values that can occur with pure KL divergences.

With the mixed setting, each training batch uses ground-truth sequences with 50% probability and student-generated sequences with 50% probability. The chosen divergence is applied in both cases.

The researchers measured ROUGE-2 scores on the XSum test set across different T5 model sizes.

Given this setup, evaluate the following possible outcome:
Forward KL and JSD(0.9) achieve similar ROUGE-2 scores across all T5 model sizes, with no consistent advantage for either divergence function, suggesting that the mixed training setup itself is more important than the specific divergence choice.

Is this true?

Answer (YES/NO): NO